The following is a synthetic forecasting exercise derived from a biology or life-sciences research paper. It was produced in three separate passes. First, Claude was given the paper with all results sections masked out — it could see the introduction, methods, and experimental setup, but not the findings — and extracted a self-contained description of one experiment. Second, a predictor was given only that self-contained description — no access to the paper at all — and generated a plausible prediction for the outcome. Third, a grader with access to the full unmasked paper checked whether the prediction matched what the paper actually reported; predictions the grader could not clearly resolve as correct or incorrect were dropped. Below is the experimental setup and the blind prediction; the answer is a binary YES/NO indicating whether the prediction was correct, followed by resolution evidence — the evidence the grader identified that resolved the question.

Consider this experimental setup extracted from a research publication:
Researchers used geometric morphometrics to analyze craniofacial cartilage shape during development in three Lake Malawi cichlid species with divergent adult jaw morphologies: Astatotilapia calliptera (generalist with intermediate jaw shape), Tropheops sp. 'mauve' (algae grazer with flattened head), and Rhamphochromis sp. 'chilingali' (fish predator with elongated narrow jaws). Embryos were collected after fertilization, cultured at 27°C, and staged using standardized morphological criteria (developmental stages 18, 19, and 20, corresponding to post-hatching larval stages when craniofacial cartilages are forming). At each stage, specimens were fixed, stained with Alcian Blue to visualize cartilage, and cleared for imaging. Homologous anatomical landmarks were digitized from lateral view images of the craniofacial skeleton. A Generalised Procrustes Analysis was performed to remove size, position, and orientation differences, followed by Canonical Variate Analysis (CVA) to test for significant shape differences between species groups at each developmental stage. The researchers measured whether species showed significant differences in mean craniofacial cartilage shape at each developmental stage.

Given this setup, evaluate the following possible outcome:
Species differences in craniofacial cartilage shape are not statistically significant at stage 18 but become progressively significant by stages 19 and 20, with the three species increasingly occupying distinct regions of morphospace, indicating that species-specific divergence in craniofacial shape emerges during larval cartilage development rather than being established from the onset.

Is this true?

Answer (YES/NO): NO